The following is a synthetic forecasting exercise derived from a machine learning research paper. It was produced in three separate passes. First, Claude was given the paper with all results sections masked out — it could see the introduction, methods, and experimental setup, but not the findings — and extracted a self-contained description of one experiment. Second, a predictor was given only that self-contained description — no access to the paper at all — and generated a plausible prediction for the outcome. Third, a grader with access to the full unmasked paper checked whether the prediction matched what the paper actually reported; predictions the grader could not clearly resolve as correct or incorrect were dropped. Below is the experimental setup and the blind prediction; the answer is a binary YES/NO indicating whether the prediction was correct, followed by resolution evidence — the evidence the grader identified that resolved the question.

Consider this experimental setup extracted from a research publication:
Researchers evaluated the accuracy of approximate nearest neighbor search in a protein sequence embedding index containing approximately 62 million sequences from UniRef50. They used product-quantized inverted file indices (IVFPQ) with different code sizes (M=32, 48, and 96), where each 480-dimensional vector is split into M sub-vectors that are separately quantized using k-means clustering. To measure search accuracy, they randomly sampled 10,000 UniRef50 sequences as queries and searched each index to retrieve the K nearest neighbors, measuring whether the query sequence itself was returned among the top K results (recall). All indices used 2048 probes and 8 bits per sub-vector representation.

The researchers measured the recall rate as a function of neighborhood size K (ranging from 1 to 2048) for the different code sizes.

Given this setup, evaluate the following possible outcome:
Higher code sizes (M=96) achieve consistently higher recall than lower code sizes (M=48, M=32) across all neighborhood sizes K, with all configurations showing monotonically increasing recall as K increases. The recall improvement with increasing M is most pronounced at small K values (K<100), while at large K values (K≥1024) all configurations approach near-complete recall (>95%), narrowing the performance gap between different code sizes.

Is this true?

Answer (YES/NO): NO